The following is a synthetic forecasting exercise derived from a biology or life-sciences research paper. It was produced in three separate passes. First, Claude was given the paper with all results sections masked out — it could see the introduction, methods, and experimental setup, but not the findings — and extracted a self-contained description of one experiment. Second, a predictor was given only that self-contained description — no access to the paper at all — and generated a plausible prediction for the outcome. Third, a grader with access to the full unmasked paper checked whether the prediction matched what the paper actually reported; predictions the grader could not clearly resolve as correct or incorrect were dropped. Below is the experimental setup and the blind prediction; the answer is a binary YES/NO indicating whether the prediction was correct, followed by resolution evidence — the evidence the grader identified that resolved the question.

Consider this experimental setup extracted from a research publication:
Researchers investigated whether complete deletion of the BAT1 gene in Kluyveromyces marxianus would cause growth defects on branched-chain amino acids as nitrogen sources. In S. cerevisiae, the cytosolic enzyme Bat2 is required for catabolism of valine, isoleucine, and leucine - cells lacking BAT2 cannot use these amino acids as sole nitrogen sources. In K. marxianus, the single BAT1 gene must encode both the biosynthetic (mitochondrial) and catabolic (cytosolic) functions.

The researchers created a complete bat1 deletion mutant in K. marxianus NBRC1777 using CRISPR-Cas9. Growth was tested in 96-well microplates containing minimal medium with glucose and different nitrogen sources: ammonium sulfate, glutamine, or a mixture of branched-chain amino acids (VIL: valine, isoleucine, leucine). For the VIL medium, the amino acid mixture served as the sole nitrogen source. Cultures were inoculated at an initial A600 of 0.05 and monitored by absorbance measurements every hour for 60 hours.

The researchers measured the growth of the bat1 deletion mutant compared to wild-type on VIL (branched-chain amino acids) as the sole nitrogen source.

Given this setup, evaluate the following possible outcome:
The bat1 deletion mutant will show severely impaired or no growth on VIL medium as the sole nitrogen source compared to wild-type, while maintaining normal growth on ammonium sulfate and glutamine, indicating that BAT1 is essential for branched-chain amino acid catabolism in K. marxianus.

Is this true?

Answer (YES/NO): NO